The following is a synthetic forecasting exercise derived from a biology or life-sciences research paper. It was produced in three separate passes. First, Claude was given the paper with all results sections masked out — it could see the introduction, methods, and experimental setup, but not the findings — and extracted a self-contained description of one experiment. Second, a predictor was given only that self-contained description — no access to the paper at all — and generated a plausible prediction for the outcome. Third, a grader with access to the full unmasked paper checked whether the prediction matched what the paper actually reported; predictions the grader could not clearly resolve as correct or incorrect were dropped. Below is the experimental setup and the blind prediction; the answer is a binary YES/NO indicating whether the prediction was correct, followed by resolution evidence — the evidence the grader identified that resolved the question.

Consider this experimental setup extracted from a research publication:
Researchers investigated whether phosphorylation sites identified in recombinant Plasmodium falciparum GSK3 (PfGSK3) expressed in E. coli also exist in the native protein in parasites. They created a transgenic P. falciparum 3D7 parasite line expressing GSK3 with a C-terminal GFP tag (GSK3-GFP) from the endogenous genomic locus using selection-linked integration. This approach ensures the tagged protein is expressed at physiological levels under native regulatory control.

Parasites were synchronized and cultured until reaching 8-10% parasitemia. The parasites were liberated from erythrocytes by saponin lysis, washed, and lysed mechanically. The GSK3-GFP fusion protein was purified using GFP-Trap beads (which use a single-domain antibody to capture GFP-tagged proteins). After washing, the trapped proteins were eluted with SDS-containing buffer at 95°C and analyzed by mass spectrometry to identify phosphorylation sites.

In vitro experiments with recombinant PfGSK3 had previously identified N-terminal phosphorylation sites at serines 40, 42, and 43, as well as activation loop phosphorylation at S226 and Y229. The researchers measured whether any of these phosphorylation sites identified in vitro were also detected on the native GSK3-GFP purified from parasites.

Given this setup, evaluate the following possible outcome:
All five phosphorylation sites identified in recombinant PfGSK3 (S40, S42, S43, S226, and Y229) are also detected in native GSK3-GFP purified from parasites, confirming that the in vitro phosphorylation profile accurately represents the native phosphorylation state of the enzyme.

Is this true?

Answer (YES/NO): NO